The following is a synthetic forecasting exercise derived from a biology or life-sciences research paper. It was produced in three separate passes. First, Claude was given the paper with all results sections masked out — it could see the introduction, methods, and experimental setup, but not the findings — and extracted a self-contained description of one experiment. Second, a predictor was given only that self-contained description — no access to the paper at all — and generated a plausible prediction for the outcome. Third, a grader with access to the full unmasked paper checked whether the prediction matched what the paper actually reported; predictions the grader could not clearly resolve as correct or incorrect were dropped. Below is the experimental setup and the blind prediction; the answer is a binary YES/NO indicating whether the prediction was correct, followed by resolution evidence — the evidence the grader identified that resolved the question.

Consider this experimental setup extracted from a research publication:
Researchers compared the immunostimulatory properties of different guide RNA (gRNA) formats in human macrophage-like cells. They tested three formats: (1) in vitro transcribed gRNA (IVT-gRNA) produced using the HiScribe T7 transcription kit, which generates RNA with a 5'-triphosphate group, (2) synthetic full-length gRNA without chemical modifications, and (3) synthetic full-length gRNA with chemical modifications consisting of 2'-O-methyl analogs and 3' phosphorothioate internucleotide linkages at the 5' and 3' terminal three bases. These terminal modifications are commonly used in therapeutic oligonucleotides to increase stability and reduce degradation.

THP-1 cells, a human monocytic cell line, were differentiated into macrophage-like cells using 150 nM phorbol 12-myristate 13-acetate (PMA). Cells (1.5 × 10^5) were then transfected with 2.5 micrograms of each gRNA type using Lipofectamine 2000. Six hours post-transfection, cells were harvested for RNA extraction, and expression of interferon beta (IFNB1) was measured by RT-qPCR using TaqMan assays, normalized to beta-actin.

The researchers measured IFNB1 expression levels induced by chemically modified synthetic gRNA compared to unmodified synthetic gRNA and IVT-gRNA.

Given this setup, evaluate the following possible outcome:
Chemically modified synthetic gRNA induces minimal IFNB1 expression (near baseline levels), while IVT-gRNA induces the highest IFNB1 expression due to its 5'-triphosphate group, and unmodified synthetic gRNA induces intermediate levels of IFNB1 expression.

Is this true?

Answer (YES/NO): NO